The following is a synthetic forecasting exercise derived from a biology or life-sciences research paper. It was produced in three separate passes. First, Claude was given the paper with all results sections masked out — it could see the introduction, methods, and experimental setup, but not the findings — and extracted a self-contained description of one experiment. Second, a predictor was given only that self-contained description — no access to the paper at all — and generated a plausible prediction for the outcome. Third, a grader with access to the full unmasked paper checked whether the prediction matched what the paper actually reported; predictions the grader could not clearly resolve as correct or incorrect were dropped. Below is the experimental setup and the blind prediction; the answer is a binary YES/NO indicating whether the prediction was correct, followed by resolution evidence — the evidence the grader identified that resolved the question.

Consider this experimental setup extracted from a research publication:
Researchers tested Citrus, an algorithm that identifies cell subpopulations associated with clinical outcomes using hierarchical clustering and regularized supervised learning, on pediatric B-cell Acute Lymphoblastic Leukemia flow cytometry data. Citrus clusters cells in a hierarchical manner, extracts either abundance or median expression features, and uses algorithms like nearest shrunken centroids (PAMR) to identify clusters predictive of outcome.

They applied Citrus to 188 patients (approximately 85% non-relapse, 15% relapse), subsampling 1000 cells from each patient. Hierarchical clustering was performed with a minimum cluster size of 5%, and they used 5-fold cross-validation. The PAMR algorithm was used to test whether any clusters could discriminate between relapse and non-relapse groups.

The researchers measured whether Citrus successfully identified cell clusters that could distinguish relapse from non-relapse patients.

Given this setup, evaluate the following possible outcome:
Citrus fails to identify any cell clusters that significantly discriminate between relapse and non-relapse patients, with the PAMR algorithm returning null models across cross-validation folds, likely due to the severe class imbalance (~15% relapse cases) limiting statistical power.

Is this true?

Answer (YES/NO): NO